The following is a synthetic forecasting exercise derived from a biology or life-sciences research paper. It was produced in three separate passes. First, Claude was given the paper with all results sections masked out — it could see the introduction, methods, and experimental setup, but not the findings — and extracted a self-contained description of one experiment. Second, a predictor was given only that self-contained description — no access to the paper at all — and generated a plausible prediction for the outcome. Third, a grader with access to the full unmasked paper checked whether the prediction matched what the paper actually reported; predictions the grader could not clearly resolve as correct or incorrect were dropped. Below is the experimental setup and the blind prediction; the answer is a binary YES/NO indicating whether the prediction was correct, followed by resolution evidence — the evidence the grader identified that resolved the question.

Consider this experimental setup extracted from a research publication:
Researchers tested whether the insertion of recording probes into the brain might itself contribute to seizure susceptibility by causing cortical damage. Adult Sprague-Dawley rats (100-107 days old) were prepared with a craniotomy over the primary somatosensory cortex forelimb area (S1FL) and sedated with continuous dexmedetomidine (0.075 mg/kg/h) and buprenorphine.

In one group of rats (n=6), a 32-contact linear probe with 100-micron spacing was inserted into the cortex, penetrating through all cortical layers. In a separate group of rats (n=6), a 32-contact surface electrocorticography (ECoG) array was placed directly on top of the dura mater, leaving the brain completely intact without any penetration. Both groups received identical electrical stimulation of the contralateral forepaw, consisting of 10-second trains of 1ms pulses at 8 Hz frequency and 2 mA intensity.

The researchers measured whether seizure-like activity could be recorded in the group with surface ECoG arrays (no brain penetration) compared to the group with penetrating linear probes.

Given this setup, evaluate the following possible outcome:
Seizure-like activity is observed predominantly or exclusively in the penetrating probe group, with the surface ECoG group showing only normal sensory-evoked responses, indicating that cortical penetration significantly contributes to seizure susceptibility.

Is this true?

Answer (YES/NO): NO